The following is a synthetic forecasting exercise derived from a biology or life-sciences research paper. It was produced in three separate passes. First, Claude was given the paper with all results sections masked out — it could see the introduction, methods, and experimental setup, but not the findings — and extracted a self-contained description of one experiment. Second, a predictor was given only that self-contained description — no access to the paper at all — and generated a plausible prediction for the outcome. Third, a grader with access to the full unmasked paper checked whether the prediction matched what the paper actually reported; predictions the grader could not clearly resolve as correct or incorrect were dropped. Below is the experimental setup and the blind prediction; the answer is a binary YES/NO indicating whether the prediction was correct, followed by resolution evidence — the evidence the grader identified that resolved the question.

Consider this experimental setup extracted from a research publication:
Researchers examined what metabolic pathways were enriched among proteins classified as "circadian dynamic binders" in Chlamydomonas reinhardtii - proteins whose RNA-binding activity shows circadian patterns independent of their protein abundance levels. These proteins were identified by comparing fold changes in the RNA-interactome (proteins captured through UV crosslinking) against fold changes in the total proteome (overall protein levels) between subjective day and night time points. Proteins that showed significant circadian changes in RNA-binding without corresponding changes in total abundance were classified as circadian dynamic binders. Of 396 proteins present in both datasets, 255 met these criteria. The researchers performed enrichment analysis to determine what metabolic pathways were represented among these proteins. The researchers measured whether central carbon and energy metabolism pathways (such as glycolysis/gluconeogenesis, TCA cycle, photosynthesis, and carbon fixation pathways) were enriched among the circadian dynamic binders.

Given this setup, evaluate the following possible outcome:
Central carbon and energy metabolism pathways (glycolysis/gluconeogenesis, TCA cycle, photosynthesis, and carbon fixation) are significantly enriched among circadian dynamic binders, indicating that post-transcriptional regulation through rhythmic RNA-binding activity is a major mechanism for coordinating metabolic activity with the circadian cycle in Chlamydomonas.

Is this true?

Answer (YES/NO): YES